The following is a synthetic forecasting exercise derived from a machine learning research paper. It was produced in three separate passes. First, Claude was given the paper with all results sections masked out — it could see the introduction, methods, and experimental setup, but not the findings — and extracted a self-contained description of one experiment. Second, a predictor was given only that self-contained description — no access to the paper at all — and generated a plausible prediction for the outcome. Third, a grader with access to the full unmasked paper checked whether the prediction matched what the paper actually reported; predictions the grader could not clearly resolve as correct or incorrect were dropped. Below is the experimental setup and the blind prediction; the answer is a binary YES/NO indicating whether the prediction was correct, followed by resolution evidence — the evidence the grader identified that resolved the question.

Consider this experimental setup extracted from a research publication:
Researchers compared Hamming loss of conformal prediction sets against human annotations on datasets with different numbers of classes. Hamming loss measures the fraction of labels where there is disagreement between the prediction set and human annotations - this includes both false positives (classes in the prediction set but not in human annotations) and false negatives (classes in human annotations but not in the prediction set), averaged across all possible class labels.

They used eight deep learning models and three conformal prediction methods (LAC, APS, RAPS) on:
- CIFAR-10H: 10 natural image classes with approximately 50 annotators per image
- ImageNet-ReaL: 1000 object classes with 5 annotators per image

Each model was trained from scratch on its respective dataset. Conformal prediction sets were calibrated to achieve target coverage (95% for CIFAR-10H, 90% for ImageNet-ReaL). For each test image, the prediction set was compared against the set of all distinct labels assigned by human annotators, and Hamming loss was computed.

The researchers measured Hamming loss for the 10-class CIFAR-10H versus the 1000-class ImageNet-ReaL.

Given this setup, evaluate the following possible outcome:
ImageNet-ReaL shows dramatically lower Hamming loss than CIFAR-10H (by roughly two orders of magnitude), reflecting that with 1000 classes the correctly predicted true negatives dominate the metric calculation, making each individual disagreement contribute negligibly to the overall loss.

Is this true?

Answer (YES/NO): NO